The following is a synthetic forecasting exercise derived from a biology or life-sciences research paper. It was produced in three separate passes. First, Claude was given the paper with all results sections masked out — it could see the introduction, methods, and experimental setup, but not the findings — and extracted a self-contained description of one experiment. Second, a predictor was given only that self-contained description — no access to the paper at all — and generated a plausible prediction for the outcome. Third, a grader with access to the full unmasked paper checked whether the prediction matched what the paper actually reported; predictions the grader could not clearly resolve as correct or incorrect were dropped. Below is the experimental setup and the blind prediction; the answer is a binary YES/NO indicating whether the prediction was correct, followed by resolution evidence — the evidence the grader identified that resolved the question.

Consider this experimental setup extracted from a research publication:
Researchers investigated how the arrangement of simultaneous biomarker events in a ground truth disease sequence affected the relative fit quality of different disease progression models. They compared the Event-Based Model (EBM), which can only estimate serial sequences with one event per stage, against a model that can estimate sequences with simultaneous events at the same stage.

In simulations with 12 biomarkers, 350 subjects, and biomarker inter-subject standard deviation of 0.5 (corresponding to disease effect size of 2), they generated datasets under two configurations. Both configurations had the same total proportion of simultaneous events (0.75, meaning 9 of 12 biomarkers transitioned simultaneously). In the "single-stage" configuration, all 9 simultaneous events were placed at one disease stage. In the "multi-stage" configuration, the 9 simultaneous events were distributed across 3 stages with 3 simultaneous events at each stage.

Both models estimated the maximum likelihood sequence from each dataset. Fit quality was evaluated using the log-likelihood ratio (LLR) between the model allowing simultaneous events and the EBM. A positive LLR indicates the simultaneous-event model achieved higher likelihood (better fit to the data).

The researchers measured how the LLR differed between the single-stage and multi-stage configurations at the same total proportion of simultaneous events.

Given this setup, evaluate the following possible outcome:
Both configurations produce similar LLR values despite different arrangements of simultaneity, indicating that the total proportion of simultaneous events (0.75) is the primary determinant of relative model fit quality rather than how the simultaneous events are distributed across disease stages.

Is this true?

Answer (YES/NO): NO